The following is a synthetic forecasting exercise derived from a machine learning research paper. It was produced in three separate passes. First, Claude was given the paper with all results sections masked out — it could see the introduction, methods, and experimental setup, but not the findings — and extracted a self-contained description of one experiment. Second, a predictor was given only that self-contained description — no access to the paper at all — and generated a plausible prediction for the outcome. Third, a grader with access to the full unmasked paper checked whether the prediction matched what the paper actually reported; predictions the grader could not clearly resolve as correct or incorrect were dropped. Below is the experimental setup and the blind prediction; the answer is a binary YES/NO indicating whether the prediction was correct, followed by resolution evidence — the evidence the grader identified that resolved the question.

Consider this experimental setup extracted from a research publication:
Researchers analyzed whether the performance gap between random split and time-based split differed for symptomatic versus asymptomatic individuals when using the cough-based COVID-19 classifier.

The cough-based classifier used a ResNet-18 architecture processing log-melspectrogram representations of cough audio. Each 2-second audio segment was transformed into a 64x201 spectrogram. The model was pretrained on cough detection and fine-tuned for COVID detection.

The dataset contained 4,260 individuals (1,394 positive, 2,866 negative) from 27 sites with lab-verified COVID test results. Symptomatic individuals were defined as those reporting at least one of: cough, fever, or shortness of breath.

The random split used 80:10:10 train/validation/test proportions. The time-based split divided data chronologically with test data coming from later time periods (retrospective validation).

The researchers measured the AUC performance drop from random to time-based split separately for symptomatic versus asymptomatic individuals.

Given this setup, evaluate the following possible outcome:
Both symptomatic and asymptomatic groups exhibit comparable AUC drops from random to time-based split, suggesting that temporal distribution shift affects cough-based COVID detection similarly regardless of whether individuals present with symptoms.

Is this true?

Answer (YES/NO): NO